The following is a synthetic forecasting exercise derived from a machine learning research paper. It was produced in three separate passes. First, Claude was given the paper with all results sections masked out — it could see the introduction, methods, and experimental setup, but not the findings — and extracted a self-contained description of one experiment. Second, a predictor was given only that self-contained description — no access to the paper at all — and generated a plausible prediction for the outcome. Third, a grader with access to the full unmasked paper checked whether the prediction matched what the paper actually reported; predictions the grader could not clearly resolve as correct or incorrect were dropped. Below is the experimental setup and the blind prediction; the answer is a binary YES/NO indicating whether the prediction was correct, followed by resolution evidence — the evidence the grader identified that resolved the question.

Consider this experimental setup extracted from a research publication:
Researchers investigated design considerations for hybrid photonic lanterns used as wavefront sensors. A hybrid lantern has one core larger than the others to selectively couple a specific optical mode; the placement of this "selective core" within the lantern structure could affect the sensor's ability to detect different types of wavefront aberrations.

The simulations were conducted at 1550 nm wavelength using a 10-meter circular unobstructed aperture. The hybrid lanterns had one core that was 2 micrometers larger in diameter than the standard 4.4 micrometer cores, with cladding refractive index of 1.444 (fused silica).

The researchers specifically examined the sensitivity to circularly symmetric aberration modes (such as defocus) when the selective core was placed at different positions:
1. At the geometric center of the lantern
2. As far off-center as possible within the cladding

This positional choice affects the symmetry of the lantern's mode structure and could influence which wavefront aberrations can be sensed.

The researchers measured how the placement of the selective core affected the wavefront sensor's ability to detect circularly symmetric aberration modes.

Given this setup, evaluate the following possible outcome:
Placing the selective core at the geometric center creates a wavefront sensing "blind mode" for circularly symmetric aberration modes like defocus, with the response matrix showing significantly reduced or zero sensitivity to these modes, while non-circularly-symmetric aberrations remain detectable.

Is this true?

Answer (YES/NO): YES